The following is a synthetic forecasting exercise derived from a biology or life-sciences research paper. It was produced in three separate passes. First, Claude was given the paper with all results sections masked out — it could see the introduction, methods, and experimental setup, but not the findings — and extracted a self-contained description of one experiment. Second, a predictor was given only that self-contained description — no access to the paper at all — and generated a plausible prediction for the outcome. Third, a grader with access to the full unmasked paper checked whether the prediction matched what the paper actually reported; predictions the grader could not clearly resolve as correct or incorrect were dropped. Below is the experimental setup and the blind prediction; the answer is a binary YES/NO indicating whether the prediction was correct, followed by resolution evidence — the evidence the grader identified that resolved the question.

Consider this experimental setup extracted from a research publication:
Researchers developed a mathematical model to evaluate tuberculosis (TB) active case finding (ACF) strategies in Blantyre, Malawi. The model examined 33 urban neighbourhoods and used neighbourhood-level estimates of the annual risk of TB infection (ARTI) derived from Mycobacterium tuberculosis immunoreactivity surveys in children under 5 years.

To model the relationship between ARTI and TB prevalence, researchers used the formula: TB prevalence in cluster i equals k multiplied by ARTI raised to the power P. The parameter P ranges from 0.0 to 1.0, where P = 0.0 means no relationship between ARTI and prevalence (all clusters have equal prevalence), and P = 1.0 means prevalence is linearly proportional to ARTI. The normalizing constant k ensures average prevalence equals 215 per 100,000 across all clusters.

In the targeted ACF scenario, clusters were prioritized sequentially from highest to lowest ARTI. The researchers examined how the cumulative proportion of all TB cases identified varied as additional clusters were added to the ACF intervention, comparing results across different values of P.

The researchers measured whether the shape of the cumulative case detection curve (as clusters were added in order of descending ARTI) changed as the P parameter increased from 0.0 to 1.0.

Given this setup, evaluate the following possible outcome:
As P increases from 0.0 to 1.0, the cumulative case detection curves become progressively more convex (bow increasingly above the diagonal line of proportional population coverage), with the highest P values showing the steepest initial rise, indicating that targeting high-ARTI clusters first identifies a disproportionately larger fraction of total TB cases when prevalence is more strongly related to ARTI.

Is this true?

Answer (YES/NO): YES